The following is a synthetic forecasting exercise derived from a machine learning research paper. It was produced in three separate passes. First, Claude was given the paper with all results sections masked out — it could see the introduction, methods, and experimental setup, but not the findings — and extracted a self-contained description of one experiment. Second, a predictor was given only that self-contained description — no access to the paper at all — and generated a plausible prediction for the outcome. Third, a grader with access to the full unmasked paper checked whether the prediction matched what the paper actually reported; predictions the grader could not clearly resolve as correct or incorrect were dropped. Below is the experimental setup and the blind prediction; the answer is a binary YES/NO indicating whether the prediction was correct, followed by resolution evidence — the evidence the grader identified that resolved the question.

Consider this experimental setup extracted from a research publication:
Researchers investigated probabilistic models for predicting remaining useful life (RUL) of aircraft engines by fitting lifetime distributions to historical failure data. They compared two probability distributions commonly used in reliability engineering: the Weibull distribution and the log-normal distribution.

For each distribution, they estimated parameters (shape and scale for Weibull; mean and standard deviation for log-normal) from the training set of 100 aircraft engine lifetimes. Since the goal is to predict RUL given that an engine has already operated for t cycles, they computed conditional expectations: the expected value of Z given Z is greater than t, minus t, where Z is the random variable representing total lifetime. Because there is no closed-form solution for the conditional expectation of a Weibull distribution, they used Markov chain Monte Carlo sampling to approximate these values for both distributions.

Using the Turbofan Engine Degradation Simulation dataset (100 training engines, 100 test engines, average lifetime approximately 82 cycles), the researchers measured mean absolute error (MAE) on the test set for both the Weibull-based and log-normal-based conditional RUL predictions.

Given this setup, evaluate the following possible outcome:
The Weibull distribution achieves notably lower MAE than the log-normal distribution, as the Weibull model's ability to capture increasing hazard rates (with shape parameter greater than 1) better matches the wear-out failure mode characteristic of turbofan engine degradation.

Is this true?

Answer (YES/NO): NO